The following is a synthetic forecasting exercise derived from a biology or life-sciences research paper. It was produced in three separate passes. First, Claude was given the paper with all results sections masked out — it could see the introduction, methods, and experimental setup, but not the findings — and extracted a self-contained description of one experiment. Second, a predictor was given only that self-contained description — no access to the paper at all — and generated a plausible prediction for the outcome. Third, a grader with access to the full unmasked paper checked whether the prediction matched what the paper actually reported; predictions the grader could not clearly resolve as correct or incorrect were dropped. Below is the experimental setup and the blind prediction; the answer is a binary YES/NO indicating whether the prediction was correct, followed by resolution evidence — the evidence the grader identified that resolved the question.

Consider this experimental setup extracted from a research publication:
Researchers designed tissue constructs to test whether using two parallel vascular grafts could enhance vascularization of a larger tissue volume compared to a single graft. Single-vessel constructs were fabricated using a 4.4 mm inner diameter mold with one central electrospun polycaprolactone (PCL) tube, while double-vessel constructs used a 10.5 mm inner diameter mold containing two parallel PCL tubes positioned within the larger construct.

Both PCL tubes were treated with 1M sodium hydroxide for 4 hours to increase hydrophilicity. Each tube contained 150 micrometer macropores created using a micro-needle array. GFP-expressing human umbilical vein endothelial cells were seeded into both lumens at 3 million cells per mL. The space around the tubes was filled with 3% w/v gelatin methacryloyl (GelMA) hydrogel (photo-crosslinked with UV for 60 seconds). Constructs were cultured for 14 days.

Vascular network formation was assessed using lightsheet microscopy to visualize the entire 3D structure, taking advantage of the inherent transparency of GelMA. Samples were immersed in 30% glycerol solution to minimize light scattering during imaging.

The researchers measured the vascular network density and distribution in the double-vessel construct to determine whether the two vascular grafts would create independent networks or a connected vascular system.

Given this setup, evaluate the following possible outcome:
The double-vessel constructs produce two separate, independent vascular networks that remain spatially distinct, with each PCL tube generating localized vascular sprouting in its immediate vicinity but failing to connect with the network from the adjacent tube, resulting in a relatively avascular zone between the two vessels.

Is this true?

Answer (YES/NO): NO